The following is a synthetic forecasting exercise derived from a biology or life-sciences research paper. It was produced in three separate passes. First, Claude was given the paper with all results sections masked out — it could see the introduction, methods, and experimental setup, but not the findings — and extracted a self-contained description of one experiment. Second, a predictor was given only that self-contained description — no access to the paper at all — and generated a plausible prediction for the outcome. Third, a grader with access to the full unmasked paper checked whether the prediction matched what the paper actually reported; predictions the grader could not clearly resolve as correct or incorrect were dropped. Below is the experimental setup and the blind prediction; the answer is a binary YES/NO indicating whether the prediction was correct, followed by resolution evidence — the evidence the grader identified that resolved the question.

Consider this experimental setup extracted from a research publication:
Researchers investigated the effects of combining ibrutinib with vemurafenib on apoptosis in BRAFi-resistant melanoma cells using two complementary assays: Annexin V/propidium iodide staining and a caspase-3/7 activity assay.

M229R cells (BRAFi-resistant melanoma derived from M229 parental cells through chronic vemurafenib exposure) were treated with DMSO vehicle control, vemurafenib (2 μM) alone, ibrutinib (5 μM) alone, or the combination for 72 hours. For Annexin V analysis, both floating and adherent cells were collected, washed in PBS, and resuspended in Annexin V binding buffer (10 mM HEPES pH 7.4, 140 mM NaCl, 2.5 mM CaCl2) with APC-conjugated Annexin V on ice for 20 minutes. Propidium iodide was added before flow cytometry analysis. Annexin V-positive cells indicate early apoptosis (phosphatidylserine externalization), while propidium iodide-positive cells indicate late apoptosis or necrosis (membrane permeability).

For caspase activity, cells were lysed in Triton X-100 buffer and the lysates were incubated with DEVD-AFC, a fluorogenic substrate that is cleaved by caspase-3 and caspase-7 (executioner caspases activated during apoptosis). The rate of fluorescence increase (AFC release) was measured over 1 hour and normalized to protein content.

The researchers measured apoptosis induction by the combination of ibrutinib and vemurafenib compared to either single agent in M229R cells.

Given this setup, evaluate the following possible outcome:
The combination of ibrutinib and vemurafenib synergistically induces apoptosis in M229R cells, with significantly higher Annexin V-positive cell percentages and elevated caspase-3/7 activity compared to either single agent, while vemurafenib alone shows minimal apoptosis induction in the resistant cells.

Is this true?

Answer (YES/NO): NO